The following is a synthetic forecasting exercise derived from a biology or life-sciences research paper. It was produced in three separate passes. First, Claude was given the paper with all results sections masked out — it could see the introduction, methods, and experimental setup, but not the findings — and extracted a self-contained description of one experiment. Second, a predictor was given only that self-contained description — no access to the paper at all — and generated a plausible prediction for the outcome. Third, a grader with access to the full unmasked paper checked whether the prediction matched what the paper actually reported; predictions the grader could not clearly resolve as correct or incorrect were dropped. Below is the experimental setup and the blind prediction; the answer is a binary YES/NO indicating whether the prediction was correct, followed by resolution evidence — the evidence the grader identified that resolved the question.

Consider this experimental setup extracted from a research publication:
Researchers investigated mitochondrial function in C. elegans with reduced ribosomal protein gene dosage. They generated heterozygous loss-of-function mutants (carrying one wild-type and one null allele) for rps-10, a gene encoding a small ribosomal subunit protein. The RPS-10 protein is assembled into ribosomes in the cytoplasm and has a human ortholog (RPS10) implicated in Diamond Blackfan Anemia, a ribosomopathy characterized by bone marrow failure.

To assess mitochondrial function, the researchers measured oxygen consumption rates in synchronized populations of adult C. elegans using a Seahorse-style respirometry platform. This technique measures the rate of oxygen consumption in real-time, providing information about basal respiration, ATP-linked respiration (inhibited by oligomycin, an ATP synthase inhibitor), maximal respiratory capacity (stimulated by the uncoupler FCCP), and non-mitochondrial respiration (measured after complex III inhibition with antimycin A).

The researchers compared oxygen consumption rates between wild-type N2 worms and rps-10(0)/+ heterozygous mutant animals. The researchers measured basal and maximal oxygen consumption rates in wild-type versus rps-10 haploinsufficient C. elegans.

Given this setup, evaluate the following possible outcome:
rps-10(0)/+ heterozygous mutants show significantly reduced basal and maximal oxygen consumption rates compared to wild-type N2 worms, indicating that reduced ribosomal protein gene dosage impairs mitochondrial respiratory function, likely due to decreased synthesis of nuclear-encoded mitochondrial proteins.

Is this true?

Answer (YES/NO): NO